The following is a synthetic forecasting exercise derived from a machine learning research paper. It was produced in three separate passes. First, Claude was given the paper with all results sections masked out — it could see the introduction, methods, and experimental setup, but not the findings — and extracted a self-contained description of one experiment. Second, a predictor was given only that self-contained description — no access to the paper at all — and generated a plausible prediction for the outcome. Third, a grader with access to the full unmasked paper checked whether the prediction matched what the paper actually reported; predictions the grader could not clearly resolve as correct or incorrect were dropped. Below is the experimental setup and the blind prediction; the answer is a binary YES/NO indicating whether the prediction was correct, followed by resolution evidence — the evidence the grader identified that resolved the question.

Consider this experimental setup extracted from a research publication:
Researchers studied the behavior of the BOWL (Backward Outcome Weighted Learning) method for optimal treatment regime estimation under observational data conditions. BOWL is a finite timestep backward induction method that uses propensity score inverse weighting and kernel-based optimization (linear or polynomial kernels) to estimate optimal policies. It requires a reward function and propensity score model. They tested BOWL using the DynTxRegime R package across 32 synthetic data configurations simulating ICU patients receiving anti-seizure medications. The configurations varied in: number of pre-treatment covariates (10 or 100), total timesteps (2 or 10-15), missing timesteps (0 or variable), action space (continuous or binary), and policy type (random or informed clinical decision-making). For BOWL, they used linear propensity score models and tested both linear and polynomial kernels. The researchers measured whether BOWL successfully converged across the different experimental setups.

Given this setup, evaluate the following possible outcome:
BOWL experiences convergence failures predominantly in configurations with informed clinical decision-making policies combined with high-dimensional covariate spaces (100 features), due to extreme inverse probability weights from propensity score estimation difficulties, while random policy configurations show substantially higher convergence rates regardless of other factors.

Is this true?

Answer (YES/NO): NO